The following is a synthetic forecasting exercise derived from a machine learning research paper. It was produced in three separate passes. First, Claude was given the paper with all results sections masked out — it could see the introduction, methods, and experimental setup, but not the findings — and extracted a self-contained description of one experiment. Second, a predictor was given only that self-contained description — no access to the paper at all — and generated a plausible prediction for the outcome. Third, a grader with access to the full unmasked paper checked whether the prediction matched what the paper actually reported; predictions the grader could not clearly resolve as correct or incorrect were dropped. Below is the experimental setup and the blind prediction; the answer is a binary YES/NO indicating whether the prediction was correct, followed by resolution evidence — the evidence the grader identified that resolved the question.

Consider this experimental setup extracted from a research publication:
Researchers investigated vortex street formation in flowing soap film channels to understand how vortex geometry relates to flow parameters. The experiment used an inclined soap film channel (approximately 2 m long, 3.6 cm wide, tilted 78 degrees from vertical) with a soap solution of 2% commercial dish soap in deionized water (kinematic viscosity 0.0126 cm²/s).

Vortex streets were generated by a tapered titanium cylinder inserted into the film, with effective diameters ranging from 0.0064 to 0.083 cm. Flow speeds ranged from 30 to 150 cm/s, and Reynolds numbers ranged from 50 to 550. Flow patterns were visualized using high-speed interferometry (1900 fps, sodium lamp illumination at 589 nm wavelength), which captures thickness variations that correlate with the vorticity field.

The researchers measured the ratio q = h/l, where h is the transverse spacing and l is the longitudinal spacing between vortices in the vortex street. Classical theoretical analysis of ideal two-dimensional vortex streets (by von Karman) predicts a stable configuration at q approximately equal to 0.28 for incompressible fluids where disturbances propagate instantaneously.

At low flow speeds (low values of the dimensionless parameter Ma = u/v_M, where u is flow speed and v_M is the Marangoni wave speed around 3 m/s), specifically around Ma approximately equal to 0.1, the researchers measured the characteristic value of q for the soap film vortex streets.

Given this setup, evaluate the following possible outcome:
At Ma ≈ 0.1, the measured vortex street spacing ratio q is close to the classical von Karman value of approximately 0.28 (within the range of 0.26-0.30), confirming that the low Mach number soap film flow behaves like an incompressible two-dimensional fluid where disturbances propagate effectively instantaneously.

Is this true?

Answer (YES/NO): NO